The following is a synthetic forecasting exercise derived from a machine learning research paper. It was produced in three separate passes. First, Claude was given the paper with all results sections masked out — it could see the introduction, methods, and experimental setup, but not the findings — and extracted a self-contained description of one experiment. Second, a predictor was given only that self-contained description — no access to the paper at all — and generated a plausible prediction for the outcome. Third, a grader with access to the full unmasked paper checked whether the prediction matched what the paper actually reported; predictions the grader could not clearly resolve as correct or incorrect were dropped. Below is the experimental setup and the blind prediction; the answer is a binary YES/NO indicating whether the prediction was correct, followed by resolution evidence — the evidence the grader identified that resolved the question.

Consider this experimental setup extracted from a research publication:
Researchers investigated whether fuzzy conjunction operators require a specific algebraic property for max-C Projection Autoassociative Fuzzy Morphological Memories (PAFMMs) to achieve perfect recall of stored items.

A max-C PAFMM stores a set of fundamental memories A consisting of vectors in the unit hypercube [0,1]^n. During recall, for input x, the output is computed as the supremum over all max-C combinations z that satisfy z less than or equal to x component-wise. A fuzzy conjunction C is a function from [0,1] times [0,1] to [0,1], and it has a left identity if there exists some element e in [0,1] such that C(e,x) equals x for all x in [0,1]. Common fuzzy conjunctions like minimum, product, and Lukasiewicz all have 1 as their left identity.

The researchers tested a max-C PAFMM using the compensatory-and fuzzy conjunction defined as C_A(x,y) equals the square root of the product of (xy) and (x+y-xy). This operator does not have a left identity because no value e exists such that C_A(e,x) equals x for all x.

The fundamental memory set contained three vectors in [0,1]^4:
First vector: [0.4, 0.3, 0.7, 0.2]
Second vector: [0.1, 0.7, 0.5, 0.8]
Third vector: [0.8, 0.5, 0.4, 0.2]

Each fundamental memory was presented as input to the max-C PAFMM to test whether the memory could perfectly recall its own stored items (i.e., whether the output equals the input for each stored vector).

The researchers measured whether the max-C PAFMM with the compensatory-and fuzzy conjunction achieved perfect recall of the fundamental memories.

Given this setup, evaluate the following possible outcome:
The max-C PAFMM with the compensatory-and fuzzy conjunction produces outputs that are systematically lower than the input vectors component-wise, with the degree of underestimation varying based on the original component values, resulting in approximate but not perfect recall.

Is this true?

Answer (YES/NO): NO